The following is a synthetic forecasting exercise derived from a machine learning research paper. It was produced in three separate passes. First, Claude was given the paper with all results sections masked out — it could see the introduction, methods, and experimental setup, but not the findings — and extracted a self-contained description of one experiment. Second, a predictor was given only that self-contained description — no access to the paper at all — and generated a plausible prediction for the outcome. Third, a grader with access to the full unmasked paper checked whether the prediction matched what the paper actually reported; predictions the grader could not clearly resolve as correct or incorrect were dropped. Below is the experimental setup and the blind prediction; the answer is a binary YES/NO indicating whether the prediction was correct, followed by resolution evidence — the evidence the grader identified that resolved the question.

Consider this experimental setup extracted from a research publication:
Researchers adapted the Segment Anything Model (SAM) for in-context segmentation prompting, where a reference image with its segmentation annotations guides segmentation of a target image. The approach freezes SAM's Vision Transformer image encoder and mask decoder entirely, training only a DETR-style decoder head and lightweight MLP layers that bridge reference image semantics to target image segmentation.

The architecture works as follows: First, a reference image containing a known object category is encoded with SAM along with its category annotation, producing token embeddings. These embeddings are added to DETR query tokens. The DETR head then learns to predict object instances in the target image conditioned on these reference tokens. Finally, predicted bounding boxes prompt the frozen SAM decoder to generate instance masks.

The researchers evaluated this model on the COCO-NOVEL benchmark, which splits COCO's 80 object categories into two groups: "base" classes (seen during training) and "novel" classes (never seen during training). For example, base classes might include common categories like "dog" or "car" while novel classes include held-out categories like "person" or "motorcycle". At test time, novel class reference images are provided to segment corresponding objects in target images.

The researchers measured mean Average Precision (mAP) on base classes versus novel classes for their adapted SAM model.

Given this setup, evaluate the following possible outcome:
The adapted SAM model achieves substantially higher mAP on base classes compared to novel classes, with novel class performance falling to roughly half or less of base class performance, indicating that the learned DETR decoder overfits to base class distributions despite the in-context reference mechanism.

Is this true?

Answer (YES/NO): YES